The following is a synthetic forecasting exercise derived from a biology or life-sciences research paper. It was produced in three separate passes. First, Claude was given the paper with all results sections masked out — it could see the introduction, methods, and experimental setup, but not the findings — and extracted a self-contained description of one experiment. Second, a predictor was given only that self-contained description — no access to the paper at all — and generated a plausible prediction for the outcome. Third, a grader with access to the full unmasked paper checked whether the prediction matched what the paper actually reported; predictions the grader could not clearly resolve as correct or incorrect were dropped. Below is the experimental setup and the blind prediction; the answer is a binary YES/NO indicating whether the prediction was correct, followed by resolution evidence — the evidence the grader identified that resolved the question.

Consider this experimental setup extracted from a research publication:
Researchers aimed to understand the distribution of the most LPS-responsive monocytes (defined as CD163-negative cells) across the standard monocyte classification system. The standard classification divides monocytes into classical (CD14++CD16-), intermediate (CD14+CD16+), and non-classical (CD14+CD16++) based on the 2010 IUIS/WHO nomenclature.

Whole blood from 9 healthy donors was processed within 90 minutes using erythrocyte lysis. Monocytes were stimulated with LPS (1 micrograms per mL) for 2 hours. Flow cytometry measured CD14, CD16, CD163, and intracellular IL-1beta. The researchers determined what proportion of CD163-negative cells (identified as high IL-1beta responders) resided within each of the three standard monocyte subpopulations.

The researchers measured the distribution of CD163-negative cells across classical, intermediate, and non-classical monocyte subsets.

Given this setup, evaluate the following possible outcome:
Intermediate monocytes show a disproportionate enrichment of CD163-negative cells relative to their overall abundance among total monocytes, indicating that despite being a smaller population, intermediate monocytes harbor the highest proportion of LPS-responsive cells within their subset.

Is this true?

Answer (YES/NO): NO